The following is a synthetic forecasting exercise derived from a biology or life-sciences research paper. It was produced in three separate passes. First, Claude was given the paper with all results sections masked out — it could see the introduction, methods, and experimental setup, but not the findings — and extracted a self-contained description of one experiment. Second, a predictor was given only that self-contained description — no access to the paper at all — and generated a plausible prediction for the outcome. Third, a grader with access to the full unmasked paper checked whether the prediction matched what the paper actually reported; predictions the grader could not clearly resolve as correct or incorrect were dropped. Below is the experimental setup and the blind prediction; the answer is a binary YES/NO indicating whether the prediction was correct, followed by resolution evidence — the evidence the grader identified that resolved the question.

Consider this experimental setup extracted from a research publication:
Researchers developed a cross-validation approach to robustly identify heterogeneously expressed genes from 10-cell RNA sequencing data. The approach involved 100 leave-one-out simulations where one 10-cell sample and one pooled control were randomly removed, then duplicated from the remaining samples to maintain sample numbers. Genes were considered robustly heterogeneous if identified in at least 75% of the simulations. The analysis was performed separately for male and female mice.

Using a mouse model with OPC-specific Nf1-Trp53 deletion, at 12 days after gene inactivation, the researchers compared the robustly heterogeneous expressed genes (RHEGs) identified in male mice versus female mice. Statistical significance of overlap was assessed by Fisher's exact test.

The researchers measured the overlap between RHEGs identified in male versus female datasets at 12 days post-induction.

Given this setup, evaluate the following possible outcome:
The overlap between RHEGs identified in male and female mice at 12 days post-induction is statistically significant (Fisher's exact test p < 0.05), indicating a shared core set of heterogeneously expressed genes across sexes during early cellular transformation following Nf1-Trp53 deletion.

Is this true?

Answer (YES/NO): YES